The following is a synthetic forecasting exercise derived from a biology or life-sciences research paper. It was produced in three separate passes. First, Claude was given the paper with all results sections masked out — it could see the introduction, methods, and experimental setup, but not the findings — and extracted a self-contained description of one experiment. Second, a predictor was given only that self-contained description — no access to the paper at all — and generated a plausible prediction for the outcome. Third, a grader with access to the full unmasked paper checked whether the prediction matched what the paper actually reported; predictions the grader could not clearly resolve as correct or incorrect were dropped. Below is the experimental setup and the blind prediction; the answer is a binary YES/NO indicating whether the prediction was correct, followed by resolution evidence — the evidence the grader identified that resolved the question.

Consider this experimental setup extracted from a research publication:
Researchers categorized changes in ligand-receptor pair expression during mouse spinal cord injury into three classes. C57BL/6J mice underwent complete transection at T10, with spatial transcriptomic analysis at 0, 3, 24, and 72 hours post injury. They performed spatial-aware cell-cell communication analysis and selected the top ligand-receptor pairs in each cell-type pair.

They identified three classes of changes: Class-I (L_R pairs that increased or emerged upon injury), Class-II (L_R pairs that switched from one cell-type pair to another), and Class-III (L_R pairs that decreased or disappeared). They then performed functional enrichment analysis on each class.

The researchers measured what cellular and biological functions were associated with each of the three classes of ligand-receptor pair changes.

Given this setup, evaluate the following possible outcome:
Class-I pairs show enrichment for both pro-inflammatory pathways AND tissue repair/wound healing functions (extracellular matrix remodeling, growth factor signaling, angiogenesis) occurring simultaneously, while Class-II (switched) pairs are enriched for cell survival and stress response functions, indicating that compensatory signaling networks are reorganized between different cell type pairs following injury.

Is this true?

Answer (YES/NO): NO